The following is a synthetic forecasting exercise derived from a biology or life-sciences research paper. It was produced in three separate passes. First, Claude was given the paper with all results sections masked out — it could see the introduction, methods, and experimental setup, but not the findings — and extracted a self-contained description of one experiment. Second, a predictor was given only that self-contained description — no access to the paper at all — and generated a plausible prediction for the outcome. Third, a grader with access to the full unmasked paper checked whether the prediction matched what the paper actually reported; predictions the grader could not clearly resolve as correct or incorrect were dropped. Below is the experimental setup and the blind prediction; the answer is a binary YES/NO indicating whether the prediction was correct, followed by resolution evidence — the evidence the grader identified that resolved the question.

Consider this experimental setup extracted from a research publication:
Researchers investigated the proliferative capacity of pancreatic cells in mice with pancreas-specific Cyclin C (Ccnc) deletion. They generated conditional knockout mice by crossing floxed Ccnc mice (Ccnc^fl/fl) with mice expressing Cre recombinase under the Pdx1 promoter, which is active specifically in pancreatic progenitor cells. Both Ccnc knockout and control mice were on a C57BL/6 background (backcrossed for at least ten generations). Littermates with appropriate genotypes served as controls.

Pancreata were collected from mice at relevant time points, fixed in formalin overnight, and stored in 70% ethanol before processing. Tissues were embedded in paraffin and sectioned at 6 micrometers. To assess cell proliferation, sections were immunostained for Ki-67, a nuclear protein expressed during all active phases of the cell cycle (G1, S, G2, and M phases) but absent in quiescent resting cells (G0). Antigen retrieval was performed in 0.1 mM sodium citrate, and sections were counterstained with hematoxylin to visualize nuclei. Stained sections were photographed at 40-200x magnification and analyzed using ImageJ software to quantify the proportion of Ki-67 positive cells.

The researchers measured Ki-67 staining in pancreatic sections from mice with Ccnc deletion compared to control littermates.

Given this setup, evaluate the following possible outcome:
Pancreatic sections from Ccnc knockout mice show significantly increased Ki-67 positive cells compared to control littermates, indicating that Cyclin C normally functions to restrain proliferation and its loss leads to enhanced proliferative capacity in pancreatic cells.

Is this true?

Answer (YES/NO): YES